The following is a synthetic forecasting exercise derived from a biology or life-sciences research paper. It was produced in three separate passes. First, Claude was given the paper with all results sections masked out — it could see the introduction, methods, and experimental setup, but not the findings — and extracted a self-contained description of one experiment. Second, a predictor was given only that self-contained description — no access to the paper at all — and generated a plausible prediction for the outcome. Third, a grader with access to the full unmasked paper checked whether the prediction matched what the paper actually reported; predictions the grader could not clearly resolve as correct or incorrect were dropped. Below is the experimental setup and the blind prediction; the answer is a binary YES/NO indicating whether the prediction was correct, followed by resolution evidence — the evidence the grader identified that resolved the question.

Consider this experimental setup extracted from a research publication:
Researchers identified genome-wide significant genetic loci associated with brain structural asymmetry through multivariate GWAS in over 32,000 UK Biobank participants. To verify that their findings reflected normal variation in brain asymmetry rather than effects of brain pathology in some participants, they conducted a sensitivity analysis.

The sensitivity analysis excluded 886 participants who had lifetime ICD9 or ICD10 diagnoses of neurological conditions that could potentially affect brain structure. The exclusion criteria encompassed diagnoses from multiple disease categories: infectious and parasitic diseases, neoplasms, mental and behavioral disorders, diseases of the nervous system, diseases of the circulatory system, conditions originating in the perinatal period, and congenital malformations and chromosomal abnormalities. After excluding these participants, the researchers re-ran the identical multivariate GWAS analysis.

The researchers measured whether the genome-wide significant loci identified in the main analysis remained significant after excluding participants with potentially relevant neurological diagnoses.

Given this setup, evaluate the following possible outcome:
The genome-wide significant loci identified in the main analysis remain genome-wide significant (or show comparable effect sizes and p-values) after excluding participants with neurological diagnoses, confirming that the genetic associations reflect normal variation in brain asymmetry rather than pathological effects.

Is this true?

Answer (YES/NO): YES